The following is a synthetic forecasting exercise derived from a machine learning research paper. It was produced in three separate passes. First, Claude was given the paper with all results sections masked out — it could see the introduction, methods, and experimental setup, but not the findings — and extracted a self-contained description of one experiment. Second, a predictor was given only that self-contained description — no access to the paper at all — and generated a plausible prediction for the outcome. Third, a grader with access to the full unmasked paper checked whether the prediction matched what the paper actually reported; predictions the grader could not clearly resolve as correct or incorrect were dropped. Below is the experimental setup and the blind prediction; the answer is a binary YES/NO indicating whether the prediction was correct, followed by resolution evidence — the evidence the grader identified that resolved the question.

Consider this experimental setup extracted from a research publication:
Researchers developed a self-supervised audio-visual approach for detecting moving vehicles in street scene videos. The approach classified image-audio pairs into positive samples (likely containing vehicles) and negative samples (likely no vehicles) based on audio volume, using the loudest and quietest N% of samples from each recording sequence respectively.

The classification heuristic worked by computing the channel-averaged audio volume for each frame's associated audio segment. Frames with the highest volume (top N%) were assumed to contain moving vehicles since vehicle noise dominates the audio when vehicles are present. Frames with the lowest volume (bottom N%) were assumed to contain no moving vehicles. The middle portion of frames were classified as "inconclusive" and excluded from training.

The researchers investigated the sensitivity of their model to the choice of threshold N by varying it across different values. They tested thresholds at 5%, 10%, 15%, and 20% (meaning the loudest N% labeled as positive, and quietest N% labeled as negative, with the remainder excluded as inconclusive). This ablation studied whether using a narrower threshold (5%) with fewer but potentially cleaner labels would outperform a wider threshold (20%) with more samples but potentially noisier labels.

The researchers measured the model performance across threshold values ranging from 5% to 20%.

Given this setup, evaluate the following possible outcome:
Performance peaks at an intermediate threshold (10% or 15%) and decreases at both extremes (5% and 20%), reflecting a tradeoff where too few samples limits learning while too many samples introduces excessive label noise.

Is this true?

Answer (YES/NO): NO